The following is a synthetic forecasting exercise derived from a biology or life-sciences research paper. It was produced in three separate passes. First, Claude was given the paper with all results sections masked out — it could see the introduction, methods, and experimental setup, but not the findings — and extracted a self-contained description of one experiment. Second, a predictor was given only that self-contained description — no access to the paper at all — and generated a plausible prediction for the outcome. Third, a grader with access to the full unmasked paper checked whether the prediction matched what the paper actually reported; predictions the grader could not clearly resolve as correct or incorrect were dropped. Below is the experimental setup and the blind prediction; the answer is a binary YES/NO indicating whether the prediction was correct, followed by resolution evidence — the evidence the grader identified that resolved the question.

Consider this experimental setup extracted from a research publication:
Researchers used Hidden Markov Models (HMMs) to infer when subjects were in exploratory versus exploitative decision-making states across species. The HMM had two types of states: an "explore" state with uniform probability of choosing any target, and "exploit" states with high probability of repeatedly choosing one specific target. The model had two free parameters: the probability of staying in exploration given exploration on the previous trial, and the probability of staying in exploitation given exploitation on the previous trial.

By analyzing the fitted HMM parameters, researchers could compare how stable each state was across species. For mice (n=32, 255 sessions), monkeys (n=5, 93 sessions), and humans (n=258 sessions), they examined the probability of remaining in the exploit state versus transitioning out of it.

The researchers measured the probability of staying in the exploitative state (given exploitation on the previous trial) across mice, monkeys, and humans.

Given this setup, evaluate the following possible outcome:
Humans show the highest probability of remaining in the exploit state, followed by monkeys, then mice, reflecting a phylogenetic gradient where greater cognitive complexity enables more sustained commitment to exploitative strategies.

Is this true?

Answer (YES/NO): NO